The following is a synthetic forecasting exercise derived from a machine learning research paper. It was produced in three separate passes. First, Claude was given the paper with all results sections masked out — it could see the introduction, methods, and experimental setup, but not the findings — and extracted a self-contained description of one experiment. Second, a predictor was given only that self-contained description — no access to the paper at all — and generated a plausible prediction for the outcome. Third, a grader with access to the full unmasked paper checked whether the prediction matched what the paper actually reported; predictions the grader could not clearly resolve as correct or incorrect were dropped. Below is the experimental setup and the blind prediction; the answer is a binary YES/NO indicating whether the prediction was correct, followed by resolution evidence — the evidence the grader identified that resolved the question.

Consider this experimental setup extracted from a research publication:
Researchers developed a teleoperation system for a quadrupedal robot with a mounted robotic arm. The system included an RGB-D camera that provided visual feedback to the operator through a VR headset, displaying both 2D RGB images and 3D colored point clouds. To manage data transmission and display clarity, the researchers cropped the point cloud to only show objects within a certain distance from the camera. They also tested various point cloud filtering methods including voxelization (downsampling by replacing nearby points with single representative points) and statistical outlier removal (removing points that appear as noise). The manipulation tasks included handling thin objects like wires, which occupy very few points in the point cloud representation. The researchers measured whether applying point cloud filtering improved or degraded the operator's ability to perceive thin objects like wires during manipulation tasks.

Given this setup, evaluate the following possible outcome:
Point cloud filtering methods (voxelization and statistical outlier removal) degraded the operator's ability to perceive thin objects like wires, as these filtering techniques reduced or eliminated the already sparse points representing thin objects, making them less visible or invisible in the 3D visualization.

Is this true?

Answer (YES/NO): YES